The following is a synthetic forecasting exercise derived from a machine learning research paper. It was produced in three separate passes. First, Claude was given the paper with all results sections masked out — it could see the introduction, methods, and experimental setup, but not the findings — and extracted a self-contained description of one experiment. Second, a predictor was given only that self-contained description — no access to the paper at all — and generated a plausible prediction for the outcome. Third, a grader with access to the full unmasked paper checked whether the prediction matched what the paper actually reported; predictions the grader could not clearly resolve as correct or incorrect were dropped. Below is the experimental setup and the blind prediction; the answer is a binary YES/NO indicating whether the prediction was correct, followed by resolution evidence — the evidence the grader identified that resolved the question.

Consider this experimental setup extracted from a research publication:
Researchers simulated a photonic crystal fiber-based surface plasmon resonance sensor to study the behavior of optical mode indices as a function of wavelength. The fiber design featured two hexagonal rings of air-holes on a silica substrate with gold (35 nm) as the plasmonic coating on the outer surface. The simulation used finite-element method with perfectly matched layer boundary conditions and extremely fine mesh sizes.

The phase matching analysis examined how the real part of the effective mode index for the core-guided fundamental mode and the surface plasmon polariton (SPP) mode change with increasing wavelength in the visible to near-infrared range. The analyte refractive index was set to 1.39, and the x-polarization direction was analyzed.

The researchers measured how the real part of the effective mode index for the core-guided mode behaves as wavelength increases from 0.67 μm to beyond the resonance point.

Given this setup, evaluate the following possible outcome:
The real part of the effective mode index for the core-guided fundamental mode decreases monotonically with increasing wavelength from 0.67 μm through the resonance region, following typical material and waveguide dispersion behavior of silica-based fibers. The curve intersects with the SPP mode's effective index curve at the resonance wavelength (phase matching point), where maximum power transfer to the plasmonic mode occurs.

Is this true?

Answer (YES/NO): YES